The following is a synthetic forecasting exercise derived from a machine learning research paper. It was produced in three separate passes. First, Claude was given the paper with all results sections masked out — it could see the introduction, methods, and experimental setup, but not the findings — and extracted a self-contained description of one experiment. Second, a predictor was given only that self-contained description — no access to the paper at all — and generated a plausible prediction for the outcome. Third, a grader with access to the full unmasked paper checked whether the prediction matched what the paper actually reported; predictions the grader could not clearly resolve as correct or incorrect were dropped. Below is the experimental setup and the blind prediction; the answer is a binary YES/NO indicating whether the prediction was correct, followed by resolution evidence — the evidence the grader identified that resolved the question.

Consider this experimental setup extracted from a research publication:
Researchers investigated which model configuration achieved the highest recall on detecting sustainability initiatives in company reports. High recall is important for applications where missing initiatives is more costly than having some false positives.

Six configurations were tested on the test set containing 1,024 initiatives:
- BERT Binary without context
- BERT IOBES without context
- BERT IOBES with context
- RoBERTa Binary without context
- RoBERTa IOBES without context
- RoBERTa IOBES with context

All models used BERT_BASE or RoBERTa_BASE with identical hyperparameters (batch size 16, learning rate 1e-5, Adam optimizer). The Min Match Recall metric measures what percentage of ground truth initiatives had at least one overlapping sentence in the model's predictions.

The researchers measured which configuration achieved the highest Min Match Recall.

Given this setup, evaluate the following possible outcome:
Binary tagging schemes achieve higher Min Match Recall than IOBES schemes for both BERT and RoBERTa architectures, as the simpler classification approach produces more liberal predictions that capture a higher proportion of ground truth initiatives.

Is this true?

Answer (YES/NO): NO